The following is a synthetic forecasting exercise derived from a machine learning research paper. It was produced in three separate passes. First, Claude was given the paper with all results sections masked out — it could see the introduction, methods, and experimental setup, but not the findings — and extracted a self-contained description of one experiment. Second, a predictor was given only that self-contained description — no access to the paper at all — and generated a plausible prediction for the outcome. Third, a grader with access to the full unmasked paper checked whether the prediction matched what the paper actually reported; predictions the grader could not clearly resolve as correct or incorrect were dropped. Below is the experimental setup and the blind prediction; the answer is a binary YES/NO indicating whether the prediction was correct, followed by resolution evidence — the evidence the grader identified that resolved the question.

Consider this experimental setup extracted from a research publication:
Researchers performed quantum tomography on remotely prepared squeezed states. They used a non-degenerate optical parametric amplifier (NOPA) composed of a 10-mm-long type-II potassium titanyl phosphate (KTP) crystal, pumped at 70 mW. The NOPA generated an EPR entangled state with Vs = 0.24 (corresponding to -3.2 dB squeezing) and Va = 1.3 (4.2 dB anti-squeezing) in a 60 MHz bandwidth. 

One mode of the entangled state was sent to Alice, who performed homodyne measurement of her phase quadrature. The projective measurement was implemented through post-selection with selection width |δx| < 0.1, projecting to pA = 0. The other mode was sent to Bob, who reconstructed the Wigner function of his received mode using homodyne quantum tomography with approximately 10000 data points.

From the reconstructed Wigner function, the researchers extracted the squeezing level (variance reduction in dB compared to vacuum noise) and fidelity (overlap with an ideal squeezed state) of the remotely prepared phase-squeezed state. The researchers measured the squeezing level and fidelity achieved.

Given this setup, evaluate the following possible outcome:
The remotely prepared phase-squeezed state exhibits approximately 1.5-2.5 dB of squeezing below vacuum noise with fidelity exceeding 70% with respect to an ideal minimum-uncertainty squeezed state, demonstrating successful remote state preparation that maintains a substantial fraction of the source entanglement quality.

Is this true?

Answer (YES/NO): NO